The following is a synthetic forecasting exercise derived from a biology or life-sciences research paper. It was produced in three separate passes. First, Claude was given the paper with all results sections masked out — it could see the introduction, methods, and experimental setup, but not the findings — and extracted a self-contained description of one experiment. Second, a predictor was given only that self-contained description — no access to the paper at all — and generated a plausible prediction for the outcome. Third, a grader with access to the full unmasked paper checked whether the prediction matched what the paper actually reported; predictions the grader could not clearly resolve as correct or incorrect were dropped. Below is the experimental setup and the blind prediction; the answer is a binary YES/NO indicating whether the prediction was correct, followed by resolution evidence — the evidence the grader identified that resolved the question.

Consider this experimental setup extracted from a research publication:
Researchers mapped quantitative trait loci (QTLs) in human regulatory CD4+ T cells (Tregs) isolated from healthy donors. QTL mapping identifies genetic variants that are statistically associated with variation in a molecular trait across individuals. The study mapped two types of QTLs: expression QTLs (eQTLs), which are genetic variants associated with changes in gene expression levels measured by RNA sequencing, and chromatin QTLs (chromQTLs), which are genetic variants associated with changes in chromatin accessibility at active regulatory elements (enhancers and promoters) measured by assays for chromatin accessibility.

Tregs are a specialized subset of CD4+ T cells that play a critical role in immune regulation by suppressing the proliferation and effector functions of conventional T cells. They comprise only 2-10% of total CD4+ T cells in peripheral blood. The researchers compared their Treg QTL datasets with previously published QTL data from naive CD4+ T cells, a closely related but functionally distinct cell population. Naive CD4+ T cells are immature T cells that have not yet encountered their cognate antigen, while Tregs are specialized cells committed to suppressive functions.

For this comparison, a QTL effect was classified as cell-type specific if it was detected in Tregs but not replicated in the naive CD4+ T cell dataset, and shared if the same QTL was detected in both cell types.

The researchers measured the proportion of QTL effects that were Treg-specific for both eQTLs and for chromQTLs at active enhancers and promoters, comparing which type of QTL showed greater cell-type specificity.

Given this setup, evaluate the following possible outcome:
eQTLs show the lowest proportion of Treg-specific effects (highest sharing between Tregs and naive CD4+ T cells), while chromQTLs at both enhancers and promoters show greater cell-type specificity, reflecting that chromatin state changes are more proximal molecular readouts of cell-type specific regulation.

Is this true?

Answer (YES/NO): YES